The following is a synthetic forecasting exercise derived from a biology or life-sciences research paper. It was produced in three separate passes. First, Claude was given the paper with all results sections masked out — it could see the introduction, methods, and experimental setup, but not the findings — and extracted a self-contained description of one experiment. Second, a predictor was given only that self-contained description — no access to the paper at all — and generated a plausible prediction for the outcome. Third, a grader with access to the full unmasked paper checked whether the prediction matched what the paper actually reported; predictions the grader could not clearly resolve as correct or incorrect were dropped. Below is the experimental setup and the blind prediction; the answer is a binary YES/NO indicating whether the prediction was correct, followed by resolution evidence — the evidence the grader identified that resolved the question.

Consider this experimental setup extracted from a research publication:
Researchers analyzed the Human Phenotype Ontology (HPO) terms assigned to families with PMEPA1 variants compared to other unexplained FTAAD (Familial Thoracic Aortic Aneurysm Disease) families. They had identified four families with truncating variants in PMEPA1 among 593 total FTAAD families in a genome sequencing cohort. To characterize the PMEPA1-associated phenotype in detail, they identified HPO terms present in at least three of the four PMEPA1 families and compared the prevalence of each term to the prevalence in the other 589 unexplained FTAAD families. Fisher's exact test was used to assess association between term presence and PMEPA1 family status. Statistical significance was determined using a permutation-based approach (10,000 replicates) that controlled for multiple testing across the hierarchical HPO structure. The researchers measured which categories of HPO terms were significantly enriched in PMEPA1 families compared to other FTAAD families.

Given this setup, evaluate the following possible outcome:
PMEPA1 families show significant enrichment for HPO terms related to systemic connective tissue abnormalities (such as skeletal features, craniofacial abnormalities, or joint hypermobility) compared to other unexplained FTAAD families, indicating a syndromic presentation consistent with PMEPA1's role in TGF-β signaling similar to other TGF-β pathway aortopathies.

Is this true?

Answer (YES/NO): YES